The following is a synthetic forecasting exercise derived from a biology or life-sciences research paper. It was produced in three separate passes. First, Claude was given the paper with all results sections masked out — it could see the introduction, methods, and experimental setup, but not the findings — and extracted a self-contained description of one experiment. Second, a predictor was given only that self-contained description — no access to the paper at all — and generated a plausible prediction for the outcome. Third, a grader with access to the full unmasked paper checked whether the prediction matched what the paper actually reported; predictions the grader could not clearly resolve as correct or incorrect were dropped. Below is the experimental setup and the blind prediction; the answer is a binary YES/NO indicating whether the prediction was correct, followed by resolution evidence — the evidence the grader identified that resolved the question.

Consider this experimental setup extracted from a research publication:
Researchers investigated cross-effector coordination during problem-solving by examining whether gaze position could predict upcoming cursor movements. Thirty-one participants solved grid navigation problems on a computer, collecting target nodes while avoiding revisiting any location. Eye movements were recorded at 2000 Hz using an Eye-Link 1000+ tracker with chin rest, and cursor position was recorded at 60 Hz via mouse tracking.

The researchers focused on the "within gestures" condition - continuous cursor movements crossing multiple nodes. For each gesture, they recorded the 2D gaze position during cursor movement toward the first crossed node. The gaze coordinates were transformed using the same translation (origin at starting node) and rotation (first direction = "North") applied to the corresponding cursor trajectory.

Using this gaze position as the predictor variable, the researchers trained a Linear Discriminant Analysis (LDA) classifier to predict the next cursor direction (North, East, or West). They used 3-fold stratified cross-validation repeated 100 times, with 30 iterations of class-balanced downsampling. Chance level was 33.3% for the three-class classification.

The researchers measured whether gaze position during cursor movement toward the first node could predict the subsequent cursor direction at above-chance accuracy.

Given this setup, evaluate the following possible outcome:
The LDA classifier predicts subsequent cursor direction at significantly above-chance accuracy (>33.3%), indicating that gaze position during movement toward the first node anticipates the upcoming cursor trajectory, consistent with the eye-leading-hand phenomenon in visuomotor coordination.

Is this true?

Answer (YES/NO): YES